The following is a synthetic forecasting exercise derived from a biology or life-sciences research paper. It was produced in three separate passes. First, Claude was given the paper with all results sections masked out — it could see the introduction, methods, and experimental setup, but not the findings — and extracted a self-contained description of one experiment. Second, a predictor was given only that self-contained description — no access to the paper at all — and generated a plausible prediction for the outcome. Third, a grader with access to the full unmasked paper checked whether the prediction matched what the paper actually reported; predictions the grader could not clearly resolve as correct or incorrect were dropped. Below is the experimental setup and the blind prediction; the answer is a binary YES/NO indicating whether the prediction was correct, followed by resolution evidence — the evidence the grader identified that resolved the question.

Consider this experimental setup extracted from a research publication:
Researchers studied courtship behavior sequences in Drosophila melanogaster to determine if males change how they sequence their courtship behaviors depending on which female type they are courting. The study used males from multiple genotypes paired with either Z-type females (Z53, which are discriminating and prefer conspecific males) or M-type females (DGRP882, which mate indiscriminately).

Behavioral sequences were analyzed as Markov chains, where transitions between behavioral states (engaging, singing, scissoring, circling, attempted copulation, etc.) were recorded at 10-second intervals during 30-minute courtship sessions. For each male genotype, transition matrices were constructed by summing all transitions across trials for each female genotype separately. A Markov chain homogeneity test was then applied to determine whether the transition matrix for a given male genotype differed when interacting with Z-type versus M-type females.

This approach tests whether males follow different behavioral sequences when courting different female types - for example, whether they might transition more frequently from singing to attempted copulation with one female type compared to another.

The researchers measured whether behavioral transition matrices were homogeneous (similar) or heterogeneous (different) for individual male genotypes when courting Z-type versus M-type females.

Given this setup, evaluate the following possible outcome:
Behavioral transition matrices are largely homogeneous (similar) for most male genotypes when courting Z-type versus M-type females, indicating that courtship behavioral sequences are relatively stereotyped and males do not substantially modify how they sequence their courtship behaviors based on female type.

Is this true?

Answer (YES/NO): NO